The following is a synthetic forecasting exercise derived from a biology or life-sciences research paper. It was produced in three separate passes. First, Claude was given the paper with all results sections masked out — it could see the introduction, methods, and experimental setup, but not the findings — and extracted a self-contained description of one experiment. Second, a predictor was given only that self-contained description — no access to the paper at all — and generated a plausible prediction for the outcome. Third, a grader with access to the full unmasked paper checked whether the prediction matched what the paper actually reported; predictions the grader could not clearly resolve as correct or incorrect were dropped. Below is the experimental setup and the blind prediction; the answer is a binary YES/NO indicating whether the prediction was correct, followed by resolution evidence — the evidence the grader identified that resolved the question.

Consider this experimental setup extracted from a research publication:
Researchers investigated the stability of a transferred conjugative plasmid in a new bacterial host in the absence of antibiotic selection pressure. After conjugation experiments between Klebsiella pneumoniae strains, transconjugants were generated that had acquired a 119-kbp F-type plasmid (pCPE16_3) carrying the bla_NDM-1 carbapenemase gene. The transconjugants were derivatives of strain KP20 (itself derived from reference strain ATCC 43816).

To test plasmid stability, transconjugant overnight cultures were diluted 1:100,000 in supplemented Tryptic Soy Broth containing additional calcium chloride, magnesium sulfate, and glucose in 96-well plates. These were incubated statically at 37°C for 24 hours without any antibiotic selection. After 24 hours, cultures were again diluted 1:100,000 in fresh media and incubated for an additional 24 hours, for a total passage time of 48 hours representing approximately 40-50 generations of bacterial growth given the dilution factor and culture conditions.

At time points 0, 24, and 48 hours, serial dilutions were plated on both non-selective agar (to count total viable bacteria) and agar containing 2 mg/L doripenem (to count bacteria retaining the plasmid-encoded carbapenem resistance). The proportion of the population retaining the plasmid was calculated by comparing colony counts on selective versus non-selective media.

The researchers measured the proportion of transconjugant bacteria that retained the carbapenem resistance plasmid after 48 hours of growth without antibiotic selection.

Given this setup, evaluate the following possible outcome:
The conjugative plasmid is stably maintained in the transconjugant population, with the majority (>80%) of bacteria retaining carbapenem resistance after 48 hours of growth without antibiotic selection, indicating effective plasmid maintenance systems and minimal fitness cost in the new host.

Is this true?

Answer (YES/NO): YES